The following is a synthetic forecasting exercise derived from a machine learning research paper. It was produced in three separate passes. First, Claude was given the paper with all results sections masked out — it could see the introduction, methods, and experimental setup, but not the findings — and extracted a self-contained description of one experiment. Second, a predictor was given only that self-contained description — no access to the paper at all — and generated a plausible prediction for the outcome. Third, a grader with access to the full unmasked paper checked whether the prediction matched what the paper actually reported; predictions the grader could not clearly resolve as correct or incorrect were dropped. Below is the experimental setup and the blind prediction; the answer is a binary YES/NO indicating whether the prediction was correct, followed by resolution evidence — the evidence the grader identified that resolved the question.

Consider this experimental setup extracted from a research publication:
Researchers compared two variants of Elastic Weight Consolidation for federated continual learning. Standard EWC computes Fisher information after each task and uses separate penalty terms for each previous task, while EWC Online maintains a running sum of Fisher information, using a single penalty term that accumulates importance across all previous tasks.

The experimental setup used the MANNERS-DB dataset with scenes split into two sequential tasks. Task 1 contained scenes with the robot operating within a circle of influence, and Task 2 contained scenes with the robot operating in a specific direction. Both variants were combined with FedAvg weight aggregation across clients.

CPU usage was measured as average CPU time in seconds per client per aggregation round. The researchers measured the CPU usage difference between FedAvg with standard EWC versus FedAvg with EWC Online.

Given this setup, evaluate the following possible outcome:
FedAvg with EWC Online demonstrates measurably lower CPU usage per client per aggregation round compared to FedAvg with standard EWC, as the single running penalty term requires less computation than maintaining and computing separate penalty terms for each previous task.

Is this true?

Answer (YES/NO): NO